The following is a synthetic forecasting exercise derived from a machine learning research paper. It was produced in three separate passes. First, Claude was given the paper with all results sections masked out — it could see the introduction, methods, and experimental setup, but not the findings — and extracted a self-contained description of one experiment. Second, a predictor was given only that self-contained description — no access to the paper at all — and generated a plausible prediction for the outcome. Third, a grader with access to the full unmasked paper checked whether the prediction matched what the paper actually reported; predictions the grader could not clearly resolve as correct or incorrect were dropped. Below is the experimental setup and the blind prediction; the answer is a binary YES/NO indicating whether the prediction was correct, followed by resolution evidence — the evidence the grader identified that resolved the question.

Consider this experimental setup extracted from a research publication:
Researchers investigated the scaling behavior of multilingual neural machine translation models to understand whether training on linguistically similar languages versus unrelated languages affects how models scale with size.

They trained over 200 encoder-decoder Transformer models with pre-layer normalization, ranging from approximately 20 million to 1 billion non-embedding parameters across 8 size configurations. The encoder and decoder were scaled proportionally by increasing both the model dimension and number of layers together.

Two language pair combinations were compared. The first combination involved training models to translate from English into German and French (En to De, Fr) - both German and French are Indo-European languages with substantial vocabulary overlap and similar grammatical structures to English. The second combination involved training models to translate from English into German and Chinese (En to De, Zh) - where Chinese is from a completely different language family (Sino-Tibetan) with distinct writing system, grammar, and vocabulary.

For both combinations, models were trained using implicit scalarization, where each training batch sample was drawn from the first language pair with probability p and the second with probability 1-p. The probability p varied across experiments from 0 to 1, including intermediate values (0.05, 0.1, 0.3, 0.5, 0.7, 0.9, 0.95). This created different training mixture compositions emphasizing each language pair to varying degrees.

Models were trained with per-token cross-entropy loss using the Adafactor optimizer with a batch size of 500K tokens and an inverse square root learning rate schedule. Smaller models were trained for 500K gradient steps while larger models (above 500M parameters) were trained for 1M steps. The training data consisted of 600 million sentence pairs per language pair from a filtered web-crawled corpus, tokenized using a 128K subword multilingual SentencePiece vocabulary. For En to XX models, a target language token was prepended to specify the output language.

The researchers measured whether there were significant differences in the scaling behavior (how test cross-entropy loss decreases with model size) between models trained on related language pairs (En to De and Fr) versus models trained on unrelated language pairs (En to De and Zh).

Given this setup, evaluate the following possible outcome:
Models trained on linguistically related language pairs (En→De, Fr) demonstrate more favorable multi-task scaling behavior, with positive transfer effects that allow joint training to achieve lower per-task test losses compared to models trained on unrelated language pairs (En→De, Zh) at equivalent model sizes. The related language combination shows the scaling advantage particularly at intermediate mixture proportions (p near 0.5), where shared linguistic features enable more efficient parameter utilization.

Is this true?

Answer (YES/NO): NO